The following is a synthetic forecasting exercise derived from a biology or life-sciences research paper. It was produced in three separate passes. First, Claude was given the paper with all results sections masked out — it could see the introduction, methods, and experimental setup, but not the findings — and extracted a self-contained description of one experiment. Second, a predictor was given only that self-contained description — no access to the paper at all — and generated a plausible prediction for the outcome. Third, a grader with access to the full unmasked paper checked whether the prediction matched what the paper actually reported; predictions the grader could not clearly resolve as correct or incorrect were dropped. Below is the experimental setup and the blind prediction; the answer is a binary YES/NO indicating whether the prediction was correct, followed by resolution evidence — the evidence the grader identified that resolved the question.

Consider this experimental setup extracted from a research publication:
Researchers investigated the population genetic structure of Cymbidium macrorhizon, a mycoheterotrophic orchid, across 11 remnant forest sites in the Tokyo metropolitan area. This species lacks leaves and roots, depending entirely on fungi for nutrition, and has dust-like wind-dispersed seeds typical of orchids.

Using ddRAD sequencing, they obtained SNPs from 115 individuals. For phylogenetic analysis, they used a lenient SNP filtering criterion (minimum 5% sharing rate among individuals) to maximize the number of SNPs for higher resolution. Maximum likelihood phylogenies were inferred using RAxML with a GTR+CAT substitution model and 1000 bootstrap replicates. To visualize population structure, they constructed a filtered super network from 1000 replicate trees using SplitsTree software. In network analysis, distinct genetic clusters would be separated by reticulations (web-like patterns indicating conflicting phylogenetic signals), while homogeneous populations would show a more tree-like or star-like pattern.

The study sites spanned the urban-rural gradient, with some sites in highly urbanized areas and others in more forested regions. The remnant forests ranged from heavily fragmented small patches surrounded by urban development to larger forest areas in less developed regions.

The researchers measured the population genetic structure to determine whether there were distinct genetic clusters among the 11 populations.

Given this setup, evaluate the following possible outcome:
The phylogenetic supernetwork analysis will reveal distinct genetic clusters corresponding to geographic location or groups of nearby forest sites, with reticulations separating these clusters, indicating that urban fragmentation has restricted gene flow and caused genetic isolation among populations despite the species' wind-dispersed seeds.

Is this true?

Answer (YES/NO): NO